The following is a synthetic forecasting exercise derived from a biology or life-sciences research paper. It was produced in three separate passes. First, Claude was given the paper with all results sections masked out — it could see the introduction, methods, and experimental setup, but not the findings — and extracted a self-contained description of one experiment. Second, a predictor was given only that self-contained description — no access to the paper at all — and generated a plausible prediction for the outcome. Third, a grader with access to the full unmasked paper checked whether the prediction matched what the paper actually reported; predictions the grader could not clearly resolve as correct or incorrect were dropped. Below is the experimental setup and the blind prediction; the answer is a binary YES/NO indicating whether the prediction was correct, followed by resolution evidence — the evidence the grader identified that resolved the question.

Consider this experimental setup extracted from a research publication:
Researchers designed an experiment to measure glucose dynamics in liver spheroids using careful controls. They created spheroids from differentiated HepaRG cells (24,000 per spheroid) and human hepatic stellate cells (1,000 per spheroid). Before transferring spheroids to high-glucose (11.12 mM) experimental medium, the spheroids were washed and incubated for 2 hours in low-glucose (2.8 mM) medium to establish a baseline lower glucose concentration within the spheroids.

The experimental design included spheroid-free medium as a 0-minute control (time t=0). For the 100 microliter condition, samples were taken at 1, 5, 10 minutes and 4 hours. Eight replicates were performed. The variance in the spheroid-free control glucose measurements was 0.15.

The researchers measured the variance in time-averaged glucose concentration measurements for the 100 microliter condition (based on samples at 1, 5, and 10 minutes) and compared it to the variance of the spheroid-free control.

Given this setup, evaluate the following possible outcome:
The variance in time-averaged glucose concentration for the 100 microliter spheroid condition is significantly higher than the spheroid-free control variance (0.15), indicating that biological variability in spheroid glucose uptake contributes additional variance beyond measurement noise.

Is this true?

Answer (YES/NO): NO